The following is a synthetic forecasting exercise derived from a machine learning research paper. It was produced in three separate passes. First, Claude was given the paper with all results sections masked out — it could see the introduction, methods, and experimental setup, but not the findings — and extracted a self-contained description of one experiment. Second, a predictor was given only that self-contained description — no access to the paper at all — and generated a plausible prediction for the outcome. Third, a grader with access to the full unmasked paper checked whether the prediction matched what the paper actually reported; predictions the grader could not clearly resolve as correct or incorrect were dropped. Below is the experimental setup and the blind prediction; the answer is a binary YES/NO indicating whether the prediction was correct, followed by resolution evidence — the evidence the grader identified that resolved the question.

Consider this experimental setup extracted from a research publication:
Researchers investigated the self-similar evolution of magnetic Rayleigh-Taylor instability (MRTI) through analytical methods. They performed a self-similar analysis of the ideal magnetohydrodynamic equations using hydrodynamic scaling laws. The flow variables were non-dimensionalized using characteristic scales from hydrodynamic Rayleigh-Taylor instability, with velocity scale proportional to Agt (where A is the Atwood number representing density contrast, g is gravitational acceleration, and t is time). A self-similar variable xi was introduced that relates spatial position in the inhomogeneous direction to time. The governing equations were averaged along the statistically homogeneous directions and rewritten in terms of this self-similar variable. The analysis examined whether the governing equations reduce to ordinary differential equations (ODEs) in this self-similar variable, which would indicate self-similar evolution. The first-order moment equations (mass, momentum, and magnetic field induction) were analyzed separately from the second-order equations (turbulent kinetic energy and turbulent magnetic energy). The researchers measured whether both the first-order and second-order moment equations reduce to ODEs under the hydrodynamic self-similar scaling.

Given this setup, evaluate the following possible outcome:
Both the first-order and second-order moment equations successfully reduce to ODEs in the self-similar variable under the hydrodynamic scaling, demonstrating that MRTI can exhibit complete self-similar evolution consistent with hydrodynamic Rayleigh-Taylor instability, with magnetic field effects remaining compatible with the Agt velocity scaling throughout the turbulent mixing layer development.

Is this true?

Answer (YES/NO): NO